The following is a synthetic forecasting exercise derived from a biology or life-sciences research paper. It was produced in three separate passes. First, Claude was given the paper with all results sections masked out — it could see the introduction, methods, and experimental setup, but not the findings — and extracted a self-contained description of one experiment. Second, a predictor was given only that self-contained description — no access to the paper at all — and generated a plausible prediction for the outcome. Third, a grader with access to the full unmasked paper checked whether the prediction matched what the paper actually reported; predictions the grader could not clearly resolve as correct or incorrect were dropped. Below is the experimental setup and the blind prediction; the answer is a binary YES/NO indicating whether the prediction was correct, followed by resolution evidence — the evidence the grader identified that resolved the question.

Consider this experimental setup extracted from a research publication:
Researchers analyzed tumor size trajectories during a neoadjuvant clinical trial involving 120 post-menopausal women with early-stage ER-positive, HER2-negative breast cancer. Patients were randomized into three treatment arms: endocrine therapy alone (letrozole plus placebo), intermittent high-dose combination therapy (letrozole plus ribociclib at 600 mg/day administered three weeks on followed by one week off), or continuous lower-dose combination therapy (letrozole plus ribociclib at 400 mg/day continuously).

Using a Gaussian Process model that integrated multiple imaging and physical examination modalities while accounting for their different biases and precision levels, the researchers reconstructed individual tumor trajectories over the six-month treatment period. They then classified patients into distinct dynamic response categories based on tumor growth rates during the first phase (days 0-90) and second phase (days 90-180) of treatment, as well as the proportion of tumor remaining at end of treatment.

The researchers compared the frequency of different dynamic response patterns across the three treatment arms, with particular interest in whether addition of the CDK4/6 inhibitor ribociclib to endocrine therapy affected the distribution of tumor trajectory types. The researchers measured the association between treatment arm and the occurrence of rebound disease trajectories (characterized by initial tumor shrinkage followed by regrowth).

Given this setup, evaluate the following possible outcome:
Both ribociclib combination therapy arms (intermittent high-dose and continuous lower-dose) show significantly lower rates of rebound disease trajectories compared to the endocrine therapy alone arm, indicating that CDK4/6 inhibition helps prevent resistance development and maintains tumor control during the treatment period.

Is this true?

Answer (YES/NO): NO